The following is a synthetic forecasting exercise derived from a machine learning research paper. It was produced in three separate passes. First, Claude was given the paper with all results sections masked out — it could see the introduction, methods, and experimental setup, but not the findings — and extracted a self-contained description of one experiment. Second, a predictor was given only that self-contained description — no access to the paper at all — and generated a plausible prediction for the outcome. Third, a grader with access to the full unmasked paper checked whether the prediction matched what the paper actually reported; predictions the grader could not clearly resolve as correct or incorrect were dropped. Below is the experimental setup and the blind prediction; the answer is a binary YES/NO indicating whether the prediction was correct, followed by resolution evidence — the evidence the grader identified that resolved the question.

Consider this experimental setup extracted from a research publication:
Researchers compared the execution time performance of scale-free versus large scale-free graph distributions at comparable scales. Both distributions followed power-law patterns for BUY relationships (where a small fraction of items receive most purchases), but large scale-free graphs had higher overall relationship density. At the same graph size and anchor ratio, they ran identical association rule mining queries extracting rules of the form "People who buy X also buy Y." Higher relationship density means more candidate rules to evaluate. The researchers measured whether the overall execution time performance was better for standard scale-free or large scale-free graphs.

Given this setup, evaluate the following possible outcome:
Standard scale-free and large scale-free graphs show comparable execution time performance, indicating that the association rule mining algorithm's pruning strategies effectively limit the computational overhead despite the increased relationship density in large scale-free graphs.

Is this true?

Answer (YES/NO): NO